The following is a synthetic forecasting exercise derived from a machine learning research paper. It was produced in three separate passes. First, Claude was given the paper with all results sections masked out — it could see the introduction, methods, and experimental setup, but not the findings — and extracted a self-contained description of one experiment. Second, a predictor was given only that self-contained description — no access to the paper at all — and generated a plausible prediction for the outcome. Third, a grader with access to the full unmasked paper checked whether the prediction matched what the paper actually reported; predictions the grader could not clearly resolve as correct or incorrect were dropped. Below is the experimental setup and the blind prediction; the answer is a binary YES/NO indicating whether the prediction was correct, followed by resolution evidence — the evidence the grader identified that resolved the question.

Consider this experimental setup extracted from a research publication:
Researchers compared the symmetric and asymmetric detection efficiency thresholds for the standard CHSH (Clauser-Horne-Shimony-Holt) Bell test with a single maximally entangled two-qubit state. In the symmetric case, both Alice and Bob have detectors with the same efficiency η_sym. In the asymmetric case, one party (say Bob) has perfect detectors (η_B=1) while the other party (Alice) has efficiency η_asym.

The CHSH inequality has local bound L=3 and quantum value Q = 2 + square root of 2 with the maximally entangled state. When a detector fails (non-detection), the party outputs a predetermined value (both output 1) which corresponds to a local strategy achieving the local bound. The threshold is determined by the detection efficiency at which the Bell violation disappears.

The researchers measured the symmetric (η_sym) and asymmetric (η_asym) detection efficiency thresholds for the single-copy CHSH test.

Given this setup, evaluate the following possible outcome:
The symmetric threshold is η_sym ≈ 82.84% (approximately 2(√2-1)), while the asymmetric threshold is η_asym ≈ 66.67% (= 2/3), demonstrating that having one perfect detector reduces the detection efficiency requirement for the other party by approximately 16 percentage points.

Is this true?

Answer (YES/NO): NO